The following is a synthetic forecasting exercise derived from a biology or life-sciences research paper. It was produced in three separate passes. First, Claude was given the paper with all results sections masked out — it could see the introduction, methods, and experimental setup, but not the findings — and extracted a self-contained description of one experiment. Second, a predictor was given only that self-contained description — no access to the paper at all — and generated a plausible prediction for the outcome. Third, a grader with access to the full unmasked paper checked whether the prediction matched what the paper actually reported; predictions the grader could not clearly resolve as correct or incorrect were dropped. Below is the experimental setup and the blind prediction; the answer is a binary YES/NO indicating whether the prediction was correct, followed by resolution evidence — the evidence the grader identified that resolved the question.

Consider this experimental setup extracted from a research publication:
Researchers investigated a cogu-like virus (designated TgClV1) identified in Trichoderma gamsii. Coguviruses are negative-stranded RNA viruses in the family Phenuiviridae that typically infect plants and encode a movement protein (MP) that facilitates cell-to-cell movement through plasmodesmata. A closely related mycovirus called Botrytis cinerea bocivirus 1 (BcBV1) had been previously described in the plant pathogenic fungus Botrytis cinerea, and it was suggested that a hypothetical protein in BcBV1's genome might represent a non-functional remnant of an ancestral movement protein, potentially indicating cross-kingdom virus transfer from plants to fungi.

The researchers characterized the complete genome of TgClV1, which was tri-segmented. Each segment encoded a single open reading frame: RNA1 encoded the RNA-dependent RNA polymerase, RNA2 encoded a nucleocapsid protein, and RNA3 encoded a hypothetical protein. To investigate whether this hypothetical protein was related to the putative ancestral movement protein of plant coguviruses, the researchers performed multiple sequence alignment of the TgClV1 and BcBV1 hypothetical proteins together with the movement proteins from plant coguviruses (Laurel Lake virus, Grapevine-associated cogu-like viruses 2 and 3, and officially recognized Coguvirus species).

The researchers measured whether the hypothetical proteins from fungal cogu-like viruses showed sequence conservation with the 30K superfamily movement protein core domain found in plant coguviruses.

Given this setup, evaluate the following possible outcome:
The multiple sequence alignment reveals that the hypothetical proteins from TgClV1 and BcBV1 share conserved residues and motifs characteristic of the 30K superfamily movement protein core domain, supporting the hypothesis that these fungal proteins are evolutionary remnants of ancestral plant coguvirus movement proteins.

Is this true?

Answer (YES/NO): NO